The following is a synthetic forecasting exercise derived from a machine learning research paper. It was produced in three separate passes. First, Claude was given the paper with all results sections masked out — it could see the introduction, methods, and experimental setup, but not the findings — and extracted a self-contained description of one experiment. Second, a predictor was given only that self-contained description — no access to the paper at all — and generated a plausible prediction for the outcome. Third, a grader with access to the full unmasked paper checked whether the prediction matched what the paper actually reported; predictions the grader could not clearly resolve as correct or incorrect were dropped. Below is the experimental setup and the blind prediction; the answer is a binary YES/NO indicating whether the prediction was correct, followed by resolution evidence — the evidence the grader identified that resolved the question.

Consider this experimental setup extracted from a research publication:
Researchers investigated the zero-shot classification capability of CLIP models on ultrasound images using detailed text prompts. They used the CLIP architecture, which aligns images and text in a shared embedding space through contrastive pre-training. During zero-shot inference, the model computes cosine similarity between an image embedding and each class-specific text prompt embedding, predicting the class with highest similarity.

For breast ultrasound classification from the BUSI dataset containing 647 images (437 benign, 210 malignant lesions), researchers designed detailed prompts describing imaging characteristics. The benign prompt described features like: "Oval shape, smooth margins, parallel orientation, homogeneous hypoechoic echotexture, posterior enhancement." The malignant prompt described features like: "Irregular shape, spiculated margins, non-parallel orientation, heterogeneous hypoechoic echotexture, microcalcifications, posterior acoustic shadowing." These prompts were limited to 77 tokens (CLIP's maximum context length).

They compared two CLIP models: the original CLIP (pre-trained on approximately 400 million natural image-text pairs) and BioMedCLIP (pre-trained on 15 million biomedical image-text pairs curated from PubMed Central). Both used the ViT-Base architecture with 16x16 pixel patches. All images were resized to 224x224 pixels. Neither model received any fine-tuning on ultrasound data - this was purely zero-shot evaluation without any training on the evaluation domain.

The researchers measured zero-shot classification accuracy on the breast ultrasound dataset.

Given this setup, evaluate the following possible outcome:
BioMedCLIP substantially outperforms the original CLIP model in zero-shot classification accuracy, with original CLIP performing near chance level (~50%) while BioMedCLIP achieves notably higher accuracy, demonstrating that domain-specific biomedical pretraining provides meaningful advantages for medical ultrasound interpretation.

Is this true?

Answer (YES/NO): NO